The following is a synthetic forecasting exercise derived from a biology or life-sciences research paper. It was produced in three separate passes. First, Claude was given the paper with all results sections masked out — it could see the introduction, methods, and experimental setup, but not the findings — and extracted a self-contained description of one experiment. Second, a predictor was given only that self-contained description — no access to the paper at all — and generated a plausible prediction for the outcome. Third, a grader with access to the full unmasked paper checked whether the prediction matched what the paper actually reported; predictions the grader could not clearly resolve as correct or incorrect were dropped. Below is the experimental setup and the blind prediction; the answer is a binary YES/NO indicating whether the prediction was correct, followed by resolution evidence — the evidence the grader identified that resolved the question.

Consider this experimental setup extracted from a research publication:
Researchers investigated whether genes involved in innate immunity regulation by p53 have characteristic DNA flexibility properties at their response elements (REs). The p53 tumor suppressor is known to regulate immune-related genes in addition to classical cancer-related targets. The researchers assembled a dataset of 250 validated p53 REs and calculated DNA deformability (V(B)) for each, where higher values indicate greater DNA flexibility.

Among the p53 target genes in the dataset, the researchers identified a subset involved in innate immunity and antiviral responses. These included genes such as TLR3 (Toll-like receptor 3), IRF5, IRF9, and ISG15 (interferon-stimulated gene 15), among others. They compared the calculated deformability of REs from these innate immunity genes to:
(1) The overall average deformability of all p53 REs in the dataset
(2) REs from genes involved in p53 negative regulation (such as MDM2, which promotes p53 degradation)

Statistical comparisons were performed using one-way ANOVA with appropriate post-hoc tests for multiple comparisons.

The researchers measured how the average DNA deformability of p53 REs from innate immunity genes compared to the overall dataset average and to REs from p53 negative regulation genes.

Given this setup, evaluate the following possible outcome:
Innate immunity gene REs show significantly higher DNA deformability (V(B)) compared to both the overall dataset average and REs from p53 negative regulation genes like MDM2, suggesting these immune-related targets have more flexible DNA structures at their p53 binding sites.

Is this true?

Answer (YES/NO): YES